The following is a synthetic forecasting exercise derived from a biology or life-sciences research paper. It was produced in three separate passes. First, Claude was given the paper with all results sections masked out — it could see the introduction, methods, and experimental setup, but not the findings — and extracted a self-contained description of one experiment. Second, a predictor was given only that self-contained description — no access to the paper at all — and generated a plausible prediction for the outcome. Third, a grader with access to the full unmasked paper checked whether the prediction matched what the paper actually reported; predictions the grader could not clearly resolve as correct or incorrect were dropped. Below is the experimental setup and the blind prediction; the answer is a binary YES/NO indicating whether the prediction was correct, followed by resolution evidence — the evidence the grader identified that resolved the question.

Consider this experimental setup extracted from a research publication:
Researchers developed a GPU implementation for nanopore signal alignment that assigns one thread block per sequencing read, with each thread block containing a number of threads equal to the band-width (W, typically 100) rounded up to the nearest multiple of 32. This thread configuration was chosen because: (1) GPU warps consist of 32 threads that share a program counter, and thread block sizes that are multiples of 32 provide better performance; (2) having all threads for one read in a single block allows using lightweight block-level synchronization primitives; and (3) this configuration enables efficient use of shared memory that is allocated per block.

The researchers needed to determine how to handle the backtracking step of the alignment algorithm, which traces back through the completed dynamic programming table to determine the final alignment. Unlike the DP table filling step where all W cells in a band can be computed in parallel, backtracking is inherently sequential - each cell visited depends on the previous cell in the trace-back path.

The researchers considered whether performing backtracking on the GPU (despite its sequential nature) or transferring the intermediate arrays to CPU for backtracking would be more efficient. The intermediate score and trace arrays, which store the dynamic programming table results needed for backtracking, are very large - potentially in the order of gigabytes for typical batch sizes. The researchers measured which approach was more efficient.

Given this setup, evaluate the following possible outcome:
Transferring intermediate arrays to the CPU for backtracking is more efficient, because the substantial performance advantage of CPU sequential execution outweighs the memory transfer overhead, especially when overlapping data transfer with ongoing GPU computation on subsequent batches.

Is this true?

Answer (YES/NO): NO